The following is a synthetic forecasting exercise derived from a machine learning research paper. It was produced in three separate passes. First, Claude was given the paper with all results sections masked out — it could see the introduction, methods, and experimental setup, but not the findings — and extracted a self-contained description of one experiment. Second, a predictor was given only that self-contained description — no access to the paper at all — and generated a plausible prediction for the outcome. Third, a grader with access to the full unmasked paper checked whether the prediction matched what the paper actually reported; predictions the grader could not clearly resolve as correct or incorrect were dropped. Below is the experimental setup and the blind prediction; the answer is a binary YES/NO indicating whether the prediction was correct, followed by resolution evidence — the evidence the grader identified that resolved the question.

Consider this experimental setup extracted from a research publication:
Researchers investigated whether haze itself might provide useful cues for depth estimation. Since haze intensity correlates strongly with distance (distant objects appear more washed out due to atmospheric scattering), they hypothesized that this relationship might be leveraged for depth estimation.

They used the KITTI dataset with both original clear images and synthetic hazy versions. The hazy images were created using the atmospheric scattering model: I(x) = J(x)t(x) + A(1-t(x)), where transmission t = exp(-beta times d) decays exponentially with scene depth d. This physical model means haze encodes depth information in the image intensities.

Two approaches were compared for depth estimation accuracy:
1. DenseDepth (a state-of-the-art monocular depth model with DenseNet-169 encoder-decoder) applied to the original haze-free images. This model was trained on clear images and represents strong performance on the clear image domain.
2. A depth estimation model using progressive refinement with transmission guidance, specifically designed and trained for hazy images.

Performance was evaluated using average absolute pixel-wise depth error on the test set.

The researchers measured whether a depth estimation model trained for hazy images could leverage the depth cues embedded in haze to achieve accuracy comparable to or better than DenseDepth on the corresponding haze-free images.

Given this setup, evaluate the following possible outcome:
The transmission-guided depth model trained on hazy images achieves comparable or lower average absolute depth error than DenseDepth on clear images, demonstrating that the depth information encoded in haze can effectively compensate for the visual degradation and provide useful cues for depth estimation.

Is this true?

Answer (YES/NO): YES